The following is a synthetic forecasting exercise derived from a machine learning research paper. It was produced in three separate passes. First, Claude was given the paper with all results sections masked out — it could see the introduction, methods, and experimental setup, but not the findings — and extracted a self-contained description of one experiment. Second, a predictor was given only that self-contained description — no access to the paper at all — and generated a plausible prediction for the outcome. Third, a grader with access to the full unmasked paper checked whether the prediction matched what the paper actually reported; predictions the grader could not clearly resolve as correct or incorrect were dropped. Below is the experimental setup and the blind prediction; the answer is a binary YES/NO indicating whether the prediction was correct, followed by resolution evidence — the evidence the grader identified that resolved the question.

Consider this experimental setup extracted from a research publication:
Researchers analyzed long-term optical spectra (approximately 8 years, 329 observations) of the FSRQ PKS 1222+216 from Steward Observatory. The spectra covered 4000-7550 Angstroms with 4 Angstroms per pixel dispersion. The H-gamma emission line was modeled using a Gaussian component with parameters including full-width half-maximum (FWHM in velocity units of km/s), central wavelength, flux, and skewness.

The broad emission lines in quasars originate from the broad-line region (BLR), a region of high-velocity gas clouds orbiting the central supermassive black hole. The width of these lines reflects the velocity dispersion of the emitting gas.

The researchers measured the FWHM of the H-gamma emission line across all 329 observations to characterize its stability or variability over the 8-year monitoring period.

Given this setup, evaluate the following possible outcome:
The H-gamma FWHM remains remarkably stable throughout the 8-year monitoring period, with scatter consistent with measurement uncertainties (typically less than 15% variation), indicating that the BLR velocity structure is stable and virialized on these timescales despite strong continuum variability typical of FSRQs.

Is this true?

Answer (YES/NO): NO